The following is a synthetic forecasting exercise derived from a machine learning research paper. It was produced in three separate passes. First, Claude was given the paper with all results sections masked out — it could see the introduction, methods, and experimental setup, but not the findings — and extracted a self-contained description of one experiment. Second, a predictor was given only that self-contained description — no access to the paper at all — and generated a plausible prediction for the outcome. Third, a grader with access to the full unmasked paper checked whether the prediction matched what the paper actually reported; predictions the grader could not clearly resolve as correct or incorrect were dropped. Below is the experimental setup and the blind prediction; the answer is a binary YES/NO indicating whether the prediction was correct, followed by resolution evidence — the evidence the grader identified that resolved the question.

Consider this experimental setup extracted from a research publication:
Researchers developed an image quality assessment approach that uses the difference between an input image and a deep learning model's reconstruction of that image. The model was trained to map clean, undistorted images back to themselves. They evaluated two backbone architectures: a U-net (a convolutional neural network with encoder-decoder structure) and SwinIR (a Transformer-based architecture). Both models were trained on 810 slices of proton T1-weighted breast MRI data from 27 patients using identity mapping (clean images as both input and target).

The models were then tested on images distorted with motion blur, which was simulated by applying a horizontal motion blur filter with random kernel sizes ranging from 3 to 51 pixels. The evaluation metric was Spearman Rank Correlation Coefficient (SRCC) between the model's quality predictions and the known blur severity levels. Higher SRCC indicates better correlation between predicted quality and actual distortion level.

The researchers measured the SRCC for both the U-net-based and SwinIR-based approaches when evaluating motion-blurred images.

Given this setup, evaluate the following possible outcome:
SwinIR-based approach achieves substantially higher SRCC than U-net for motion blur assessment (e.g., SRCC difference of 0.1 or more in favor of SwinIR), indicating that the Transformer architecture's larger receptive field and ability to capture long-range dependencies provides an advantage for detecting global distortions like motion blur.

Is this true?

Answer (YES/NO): YES